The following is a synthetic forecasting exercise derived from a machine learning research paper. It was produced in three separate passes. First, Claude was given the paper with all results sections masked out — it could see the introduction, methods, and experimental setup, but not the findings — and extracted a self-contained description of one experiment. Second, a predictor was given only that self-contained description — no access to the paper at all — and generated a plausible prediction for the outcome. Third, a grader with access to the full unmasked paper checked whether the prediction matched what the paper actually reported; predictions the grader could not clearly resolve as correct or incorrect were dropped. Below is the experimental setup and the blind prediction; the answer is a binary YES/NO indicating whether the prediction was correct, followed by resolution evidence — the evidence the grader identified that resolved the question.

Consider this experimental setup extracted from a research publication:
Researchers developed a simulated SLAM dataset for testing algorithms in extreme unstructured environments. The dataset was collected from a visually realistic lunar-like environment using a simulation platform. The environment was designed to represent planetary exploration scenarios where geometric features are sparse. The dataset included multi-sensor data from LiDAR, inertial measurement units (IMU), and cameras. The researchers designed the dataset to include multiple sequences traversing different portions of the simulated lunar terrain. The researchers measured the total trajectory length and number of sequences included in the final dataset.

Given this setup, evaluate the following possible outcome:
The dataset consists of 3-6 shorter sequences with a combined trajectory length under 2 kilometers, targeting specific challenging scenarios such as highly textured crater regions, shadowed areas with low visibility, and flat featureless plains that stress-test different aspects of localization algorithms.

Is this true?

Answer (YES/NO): NO